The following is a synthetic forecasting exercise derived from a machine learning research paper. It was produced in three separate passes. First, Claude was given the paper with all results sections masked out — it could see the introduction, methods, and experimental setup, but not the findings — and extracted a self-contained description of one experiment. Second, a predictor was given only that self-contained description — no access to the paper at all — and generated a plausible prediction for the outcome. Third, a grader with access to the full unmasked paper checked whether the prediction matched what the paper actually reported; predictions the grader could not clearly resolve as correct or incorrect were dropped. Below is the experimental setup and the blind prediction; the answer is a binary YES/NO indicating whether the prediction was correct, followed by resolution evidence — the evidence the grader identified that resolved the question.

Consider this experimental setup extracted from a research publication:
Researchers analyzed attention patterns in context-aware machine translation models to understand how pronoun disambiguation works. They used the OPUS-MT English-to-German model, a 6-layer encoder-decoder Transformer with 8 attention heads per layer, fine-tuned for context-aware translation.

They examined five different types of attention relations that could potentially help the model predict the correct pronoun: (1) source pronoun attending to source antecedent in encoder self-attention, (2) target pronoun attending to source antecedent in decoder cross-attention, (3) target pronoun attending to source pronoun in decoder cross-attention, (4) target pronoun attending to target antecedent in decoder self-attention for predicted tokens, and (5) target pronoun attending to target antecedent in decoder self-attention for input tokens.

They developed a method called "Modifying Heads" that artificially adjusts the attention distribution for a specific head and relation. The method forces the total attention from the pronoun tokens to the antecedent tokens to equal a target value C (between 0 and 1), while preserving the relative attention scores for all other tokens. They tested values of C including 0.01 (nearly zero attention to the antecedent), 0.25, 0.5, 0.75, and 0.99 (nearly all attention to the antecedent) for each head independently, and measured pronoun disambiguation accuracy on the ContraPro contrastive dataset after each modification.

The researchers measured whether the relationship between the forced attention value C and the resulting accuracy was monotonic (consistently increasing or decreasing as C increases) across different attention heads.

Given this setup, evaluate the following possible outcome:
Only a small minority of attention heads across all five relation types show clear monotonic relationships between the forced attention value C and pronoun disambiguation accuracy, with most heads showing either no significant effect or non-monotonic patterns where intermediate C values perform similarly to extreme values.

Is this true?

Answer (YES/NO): NO